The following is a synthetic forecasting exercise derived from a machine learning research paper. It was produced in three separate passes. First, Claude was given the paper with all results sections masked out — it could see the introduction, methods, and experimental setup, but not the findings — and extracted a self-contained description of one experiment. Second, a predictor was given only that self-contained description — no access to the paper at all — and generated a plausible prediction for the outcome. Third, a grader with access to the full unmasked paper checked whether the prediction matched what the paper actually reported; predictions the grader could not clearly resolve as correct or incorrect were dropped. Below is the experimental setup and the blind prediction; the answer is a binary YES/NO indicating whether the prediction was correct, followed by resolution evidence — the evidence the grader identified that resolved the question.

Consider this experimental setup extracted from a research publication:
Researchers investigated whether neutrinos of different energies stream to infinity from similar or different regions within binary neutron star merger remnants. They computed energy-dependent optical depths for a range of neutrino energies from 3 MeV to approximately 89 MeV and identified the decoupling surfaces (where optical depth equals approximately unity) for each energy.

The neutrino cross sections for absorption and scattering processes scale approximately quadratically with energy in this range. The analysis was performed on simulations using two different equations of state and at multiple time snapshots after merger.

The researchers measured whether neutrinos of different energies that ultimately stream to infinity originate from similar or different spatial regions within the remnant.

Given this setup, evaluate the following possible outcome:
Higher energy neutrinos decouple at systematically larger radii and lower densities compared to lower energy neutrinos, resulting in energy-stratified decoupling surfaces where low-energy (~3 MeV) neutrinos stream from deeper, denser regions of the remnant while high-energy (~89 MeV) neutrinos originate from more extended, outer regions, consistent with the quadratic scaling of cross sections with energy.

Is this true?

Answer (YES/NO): YES